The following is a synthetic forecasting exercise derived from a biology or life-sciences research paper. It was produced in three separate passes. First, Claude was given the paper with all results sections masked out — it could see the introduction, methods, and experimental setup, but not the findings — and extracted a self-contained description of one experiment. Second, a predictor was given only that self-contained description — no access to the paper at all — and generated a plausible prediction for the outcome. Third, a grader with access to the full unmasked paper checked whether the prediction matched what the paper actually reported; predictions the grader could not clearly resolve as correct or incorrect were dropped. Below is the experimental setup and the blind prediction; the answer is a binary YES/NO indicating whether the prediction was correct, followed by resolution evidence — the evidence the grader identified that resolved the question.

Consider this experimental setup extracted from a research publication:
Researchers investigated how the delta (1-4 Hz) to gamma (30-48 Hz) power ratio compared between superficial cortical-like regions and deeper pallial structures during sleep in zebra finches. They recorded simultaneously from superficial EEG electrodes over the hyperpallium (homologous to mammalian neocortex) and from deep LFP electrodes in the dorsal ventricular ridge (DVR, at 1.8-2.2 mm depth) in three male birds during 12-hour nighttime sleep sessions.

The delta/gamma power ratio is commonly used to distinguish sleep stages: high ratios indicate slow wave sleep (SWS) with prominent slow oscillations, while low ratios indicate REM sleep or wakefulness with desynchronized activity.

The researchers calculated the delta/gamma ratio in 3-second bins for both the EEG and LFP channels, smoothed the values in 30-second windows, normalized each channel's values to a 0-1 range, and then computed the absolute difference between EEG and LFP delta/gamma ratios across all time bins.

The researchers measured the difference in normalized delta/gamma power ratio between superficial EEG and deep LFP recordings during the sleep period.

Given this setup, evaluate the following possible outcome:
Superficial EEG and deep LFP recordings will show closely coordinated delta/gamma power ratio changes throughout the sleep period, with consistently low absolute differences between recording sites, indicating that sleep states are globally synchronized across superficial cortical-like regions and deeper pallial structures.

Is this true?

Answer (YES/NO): NO